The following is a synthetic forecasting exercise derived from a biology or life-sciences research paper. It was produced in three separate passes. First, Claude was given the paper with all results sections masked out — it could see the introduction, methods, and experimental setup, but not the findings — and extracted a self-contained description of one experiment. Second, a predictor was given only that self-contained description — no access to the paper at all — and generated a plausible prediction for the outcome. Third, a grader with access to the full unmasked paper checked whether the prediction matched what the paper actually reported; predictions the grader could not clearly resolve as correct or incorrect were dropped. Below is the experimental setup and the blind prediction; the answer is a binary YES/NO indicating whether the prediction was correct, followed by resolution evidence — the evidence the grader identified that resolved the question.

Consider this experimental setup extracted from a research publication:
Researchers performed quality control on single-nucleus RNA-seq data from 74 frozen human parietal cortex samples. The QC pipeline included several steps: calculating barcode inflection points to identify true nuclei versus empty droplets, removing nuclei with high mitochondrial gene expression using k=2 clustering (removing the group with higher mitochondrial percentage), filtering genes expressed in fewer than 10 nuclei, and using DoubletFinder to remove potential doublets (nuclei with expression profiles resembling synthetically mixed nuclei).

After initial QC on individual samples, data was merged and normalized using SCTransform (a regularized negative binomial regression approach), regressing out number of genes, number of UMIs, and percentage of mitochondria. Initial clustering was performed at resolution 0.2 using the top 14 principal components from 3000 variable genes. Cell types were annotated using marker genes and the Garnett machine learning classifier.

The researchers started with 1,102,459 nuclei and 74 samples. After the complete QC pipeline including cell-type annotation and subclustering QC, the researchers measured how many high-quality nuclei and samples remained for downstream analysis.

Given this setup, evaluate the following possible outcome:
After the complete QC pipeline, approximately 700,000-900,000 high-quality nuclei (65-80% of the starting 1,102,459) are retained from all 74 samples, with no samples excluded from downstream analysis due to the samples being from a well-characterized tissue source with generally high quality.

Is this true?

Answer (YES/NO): NO